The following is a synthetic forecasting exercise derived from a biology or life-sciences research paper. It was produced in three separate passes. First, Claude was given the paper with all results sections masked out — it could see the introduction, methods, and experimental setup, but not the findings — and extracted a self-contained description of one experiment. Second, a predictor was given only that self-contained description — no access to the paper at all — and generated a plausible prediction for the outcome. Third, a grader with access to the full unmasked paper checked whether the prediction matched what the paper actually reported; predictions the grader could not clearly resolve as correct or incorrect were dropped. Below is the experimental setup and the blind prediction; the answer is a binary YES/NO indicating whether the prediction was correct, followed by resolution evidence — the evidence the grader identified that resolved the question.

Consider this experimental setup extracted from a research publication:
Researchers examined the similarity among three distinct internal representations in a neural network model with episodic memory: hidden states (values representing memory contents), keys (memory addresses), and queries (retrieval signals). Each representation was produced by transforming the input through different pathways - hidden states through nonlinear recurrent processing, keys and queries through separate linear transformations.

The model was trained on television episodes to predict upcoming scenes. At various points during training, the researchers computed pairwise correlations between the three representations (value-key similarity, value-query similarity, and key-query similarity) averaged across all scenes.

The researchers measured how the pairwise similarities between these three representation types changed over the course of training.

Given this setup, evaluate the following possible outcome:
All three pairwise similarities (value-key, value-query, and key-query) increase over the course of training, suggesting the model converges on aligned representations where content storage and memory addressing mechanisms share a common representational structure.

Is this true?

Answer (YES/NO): NO